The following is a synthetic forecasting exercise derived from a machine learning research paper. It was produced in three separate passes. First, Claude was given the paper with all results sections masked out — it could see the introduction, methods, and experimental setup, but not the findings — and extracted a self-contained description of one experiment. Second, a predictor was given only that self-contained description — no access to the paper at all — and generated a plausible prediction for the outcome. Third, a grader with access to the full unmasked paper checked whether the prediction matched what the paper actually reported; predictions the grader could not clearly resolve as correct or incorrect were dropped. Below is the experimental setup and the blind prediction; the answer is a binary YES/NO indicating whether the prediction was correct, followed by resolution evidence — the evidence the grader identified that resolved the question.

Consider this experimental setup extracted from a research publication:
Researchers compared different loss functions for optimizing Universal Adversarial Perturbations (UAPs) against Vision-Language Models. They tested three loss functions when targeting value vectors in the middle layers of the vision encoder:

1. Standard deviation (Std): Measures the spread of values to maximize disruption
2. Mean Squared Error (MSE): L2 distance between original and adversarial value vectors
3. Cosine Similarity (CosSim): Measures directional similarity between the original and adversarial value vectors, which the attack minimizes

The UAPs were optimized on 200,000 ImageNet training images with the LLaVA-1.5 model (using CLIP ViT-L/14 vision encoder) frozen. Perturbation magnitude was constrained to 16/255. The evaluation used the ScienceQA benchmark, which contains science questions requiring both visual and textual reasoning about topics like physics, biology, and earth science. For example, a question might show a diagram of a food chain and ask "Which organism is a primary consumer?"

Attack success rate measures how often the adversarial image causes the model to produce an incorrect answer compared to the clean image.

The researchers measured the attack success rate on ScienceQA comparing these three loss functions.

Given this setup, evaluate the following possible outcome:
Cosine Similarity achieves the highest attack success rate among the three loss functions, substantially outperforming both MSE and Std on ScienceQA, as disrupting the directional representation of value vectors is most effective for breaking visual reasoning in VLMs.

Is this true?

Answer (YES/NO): YES